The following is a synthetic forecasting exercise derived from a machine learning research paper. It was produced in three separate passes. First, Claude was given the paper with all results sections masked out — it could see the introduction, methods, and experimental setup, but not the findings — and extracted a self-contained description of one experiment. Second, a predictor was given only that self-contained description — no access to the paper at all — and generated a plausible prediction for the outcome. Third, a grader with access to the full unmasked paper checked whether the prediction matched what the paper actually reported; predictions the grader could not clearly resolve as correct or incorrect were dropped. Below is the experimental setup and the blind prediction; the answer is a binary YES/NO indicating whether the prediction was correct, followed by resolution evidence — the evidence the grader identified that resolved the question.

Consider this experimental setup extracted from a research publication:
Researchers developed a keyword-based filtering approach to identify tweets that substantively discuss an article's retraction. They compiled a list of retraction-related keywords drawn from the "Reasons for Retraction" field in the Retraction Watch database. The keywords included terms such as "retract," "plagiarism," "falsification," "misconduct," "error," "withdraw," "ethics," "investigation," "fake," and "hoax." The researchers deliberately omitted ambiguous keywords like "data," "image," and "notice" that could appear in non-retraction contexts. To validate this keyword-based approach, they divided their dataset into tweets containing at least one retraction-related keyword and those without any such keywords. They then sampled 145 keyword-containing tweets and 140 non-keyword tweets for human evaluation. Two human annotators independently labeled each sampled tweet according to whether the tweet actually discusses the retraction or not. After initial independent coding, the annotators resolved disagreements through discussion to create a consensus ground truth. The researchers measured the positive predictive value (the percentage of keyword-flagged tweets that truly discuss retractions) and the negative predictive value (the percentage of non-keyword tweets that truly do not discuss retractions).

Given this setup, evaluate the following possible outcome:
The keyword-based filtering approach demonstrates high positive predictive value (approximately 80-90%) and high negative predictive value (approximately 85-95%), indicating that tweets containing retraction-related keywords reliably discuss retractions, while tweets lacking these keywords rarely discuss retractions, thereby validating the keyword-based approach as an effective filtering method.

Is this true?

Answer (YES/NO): NO